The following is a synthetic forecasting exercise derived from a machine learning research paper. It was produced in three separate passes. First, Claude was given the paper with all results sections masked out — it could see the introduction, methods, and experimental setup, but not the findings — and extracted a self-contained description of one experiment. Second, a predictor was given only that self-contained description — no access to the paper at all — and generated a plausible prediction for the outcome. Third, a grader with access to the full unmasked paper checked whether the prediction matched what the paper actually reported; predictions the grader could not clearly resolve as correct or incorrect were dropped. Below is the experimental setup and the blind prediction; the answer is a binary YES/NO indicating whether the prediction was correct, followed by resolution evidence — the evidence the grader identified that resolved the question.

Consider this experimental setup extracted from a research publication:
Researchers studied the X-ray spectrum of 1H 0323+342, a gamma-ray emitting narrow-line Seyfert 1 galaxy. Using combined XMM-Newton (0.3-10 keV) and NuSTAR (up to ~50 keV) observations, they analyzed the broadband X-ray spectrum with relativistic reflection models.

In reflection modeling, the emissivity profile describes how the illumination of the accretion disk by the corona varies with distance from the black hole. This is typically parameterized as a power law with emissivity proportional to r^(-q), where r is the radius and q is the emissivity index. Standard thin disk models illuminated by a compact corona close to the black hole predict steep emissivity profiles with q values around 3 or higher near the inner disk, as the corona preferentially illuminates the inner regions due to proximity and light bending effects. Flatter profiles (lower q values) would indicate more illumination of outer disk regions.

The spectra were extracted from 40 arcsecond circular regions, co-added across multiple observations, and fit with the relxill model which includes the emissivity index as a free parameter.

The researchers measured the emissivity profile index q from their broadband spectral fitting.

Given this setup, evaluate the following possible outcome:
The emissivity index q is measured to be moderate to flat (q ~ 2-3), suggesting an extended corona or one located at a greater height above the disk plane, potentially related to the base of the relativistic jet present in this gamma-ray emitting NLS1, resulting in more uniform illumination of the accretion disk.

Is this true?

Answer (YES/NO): YES